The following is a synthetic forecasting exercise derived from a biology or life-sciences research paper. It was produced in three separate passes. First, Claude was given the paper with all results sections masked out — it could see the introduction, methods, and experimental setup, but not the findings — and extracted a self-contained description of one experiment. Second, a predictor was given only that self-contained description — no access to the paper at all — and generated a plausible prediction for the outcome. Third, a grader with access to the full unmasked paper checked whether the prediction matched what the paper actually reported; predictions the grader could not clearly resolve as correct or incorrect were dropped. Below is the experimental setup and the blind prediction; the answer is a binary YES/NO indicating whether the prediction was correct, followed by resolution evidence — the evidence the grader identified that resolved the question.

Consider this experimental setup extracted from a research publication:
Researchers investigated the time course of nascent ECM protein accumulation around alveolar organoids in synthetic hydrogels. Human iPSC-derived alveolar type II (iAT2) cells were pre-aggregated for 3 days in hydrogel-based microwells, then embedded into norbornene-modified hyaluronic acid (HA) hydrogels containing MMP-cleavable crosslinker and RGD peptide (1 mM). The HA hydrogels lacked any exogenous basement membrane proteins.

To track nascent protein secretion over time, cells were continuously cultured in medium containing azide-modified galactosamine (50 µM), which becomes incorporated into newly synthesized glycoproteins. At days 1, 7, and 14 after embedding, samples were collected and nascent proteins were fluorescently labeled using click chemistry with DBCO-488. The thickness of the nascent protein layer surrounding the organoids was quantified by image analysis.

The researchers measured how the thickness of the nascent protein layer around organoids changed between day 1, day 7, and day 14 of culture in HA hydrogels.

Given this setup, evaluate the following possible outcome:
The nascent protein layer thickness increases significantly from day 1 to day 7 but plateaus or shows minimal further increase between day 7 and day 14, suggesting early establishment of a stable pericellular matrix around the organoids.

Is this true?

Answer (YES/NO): NO